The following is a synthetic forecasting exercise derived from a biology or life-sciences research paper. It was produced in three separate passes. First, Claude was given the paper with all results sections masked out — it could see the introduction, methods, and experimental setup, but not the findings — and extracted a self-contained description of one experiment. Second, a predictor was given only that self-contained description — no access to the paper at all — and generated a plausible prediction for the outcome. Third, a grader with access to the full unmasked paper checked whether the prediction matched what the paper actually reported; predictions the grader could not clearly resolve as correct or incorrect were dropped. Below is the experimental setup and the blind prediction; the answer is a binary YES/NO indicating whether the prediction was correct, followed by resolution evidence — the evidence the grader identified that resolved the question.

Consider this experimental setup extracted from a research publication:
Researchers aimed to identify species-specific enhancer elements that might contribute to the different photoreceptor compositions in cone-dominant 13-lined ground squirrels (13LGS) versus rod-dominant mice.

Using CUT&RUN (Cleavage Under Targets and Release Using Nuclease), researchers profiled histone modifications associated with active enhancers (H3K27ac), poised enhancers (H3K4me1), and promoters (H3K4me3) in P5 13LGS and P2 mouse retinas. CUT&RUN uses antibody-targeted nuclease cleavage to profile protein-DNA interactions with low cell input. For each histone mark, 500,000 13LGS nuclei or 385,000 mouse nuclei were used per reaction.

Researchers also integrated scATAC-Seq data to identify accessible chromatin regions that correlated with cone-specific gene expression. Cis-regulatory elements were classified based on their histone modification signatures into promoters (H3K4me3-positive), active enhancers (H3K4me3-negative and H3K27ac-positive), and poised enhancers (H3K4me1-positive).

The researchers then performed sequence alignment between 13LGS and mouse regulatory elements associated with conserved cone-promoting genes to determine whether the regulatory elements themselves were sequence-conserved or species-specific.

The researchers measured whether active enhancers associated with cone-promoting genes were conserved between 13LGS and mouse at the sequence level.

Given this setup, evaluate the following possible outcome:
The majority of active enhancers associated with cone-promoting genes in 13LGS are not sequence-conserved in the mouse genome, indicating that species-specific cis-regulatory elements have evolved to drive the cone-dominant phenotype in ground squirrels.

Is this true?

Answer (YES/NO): YES